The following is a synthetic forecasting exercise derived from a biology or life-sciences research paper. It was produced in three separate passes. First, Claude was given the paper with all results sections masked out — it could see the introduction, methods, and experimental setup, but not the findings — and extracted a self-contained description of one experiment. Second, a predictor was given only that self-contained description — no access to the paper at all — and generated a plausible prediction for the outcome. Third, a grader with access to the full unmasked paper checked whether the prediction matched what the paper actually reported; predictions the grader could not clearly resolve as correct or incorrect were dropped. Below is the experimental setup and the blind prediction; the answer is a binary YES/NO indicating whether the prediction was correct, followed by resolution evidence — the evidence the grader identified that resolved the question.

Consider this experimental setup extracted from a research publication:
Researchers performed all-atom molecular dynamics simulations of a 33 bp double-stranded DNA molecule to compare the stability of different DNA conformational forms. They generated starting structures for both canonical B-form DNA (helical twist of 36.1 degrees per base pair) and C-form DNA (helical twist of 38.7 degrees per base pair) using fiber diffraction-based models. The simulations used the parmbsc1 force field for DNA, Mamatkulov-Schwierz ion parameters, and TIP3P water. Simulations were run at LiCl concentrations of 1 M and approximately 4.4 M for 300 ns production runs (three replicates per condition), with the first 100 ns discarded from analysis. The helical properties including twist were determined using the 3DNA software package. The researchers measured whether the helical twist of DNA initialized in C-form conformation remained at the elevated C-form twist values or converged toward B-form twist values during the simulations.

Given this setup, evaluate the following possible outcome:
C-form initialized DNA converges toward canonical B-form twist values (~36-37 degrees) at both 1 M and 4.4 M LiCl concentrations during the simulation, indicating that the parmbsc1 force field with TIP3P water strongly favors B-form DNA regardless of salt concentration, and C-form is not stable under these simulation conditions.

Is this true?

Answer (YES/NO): YES